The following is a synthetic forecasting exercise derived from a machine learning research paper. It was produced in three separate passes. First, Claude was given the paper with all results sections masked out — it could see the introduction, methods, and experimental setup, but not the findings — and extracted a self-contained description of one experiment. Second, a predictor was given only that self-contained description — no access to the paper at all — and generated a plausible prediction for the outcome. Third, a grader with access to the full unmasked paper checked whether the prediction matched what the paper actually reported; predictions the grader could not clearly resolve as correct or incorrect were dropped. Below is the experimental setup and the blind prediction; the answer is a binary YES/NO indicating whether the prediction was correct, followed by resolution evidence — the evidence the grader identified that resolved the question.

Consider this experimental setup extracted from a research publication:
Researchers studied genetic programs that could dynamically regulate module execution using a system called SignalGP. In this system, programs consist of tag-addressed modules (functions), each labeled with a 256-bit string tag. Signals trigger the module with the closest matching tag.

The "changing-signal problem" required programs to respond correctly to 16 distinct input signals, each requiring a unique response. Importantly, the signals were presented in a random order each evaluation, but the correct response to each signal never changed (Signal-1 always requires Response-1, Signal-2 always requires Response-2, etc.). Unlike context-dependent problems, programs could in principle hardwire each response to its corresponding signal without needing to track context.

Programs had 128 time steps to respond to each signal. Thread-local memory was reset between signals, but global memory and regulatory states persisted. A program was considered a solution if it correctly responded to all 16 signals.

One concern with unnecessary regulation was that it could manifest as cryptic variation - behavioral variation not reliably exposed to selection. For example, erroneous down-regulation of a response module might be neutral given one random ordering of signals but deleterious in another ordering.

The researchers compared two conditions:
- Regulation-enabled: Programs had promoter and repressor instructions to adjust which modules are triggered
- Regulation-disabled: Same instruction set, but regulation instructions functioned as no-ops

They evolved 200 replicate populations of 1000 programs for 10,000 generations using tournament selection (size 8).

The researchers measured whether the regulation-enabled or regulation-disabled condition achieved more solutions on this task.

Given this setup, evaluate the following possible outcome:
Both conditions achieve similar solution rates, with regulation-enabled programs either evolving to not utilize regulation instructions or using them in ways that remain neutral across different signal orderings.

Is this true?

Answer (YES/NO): NO